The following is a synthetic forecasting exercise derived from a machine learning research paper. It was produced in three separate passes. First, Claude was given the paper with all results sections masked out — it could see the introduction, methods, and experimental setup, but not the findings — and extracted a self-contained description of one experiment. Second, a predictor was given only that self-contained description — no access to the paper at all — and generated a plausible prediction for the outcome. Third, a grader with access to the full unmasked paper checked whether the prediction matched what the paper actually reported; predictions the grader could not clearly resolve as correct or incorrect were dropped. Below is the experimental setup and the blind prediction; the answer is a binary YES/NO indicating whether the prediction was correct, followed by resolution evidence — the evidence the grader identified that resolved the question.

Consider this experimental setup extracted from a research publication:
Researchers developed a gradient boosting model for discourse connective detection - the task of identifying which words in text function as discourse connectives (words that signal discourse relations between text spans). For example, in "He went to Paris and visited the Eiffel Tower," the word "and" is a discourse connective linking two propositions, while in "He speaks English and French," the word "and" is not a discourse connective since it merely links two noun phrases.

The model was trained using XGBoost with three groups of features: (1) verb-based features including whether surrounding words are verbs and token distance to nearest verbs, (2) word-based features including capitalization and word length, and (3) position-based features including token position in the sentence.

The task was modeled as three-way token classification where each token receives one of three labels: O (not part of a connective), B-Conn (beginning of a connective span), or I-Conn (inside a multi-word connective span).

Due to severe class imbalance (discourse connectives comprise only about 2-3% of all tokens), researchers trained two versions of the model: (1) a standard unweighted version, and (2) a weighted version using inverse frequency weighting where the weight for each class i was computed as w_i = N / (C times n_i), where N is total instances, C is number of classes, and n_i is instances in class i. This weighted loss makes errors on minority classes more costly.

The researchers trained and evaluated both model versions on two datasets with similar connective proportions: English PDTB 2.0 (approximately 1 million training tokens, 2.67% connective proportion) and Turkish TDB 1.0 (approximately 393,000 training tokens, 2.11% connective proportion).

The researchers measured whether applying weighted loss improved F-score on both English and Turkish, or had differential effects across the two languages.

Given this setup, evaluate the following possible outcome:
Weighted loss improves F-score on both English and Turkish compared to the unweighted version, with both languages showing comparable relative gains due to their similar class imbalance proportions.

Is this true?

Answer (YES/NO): NO